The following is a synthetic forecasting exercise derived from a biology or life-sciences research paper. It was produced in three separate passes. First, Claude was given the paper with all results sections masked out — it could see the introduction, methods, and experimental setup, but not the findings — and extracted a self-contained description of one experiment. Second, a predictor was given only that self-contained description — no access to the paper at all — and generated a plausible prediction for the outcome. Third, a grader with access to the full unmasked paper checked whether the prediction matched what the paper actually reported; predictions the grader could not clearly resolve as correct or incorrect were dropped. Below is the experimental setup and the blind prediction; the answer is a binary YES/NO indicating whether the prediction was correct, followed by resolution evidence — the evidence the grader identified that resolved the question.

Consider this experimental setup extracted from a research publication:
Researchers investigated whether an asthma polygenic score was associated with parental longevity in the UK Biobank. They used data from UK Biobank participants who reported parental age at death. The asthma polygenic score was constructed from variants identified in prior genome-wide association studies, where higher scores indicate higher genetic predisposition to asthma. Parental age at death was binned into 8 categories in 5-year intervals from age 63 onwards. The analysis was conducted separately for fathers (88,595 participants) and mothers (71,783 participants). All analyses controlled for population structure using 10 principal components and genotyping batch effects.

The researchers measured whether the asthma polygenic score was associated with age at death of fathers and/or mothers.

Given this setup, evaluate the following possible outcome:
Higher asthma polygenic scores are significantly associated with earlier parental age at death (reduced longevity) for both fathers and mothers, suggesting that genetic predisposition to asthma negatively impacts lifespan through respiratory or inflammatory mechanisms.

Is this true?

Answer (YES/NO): NO